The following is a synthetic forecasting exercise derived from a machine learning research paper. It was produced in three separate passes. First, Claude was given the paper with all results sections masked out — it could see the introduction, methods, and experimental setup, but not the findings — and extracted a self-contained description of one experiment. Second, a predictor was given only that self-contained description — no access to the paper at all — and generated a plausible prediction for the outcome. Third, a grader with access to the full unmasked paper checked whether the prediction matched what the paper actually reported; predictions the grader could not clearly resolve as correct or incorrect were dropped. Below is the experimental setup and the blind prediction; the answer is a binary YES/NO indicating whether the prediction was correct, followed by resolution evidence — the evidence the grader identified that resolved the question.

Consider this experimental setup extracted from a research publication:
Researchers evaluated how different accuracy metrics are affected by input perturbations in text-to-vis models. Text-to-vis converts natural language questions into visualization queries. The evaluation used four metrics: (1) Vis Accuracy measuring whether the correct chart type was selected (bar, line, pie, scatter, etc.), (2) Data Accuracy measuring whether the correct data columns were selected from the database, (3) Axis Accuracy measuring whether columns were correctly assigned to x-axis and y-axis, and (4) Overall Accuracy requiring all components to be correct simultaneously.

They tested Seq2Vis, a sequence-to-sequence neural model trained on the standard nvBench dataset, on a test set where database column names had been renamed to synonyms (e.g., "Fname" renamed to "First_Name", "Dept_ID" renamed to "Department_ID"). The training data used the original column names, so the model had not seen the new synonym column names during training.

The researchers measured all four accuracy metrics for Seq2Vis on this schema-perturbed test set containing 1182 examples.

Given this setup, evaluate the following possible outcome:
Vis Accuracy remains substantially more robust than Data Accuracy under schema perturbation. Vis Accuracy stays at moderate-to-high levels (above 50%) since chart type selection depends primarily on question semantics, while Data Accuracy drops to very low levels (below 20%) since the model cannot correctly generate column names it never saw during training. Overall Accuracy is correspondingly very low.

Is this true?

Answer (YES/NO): YES